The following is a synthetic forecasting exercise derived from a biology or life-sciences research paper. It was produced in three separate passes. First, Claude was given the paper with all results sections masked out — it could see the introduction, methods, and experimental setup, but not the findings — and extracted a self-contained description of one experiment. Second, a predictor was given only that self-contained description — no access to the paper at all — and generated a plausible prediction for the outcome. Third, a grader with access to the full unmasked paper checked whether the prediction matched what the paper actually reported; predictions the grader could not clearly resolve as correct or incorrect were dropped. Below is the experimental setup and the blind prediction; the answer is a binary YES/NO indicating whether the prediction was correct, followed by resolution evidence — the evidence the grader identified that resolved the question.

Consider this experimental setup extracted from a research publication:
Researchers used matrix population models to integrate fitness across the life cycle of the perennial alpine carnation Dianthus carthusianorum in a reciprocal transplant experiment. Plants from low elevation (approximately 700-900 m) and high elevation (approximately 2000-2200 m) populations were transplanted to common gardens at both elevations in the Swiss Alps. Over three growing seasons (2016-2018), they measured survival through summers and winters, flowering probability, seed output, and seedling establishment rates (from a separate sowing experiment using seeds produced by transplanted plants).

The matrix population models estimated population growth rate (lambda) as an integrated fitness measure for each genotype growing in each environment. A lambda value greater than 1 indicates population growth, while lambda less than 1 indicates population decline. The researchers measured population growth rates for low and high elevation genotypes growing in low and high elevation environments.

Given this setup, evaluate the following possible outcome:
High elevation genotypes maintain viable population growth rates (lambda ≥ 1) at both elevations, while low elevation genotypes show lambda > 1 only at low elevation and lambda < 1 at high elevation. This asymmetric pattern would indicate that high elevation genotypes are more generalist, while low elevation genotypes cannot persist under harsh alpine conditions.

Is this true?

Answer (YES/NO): NO